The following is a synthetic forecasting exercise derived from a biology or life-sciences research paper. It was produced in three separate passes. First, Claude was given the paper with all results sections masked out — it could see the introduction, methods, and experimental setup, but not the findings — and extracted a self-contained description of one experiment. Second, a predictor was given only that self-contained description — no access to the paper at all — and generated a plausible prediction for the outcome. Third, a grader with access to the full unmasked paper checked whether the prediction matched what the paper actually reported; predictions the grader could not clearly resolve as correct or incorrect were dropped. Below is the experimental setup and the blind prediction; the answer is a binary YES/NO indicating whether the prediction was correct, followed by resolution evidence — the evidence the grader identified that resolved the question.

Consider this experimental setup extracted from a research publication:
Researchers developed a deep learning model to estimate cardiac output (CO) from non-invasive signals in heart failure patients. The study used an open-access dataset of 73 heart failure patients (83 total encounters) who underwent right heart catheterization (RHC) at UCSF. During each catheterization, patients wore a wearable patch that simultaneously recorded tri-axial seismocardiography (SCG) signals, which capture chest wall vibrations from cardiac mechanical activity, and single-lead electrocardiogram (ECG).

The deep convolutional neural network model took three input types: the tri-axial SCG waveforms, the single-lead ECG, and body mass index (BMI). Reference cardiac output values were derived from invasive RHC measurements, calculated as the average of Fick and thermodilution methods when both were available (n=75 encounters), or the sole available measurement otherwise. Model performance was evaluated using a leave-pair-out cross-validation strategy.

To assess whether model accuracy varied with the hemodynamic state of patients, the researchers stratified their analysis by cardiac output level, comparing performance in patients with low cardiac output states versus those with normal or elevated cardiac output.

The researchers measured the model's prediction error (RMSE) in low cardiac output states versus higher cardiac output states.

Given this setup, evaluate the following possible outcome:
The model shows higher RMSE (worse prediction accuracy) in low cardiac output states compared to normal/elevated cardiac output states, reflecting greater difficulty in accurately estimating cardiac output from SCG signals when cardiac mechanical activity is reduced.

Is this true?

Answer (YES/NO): NO